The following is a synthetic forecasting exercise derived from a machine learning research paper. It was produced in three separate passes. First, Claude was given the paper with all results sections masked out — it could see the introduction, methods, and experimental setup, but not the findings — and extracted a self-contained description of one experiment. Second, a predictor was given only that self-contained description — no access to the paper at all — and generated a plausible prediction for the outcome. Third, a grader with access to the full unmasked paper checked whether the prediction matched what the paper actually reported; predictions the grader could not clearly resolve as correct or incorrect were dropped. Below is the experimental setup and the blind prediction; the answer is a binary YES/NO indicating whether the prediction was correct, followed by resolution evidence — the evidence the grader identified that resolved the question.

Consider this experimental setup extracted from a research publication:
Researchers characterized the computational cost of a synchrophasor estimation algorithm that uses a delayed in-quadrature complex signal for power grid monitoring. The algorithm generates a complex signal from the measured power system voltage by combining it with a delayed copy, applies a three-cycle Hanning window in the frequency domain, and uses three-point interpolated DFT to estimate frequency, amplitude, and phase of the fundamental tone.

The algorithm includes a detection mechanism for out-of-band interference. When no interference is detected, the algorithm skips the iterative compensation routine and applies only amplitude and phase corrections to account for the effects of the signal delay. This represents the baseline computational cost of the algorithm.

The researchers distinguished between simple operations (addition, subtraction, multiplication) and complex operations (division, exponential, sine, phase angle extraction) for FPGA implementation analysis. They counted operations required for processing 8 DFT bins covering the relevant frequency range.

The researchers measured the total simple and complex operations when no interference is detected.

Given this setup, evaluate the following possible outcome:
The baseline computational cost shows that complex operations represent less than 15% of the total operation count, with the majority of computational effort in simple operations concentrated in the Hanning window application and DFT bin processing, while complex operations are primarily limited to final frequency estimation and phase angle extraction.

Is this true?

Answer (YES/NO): NO